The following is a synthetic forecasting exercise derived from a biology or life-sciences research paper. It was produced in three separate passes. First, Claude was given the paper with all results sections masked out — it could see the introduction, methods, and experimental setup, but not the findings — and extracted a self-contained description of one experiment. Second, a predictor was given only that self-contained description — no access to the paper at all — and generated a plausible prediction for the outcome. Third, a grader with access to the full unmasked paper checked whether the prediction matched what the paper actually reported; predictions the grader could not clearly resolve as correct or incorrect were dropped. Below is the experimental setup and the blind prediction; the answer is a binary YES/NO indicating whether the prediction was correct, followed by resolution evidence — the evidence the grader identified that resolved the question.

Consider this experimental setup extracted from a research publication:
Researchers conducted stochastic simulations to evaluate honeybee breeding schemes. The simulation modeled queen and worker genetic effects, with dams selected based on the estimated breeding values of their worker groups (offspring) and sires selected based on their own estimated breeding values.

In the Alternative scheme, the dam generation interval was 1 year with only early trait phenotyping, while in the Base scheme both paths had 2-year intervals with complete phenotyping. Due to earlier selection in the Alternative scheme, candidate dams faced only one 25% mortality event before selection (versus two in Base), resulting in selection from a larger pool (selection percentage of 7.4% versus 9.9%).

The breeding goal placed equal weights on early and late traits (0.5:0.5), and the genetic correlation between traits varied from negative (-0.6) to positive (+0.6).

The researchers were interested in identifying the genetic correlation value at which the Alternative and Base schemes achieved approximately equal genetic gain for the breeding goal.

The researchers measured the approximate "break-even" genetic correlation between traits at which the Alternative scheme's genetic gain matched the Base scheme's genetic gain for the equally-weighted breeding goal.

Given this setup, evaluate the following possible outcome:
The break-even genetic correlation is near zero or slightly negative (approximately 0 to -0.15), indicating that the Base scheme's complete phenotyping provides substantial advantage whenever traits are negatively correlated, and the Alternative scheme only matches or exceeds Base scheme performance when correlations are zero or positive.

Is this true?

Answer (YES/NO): NO